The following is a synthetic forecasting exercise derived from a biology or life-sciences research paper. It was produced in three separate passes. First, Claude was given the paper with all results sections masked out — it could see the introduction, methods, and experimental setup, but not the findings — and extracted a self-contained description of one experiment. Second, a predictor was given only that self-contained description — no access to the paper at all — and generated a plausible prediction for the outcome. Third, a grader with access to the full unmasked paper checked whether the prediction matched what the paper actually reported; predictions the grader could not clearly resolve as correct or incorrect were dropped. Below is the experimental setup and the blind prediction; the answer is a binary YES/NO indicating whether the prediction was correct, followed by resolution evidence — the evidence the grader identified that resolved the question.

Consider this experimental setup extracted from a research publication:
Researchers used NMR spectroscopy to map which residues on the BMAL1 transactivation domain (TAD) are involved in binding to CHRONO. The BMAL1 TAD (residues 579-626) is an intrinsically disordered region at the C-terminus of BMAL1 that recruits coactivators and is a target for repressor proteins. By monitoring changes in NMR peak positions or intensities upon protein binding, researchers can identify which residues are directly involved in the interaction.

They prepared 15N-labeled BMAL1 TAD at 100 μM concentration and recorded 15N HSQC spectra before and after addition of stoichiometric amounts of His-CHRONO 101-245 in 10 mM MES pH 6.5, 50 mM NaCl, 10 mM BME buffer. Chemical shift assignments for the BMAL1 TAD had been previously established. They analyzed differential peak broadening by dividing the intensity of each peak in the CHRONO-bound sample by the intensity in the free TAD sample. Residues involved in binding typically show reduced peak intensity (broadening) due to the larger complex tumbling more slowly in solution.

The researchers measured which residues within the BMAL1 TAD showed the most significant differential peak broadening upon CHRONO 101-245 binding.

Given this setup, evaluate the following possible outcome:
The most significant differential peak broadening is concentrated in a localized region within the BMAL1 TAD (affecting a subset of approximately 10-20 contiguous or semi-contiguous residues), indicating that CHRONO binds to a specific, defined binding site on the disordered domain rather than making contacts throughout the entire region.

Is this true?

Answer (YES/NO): NO